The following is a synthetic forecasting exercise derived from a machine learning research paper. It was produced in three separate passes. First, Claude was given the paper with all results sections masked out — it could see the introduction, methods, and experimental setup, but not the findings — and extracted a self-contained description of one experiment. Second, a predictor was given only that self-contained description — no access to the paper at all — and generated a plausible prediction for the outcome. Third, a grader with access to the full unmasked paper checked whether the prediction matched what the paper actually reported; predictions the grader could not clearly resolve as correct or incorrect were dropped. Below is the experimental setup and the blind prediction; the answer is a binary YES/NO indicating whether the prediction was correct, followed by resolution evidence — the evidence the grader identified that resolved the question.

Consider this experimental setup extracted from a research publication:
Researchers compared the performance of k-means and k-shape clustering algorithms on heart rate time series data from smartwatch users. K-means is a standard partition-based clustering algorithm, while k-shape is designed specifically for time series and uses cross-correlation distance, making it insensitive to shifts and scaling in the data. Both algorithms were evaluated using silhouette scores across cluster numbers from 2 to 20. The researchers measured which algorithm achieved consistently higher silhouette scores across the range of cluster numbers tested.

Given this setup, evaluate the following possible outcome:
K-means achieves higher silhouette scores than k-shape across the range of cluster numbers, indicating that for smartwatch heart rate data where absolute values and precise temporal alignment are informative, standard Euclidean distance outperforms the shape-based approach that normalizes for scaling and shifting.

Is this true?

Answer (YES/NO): YES